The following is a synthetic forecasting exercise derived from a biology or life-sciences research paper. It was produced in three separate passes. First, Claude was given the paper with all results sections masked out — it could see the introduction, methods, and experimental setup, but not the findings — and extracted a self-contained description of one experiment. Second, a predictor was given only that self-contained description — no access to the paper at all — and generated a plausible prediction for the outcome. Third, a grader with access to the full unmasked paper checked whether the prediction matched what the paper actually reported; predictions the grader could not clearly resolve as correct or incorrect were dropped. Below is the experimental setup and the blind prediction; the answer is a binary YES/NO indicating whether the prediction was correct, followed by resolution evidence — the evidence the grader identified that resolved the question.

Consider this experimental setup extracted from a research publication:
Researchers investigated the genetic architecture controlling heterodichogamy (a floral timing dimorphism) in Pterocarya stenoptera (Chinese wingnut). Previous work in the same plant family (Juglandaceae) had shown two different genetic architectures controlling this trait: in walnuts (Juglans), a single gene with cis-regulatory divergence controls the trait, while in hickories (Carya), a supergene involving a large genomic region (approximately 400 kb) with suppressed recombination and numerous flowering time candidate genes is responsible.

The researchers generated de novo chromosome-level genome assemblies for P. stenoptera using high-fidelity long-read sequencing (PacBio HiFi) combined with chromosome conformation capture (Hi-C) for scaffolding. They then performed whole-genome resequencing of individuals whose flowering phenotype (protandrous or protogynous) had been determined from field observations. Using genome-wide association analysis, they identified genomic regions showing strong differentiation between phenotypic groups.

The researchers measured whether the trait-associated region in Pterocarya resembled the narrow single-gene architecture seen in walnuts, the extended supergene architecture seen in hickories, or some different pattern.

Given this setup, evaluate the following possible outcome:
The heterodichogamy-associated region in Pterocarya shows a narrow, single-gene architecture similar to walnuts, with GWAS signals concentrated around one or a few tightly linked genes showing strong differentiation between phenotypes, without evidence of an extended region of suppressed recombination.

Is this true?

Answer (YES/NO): YES